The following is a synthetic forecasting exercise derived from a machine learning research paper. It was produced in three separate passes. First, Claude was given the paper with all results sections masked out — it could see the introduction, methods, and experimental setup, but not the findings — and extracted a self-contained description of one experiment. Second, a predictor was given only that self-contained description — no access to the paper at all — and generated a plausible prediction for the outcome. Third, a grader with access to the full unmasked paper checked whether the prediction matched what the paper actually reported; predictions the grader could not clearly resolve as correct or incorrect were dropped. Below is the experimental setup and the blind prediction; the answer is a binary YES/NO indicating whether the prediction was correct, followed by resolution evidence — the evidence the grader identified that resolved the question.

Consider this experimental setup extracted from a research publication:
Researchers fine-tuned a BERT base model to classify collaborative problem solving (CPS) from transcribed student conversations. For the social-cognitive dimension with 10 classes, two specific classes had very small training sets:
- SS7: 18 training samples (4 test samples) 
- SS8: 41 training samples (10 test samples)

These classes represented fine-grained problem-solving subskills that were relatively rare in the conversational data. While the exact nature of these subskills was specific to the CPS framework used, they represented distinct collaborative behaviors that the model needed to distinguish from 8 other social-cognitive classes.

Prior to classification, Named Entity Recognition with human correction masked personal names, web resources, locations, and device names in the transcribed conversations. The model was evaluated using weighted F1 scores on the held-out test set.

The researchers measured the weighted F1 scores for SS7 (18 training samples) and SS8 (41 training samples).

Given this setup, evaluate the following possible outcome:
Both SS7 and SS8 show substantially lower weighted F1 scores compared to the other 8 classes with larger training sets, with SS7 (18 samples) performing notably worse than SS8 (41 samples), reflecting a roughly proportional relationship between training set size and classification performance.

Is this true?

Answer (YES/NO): NO